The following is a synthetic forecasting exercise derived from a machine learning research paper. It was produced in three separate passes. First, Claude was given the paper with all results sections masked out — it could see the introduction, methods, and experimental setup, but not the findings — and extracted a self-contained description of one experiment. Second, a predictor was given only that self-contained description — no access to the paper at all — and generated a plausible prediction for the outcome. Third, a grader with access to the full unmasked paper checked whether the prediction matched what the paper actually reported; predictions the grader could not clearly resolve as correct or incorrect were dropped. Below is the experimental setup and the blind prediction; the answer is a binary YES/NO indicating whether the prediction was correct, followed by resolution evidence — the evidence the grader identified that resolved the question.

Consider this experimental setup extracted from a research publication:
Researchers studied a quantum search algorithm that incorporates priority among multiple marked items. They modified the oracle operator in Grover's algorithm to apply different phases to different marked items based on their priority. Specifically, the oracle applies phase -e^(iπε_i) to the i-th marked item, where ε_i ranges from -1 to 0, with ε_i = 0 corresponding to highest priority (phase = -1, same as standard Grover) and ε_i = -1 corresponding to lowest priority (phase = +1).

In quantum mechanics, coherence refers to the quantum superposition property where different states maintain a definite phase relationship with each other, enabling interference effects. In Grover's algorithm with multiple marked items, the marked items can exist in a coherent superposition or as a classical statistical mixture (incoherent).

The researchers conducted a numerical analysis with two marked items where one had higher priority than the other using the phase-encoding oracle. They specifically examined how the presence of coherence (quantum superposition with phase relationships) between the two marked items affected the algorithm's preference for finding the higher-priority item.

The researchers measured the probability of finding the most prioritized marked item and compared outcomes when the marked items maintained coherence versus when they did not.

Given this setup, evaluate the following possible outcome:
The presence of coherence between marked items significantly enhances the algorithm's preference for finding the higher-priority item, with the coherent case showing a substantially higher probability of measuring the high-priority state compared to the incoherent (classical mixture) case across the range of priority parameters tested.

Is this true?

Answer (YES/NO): YES